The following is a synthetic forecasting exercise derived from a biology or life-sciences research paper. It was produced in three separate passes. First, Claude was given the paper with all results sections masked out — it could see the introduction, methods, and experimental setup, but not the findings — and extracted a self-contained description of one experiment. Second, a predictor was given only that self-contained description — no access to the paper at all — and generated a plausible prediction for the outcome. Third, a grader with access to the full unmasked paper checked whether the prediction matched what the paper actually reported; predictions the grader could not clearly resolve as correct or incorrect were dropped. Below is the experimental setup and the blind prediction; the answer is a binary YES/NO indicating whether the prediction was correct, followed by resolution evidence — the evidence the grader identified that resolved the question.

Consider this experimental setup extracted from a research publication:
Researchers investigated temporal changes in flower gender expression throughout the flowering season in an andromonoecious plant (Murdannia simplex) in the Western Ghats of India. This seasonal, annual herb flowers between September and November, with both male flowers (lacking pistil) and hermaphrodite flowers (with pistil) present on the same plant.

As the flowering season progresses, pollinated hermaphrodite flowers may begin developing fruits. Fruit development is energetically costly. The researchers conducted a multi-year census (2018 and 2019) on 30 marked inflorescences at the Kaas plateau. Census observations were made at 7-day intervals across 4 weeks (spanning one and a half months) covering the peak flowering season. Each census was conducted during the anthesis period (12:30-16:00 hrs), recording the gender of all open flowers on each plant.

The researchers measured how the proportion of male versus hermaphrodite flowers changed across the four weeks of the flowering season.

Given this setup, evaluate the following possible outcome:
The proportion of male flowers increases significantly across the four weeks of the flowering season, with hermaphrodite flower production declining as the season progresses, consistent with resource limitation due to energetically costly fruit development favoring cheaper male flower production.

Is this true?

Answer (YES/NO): NO